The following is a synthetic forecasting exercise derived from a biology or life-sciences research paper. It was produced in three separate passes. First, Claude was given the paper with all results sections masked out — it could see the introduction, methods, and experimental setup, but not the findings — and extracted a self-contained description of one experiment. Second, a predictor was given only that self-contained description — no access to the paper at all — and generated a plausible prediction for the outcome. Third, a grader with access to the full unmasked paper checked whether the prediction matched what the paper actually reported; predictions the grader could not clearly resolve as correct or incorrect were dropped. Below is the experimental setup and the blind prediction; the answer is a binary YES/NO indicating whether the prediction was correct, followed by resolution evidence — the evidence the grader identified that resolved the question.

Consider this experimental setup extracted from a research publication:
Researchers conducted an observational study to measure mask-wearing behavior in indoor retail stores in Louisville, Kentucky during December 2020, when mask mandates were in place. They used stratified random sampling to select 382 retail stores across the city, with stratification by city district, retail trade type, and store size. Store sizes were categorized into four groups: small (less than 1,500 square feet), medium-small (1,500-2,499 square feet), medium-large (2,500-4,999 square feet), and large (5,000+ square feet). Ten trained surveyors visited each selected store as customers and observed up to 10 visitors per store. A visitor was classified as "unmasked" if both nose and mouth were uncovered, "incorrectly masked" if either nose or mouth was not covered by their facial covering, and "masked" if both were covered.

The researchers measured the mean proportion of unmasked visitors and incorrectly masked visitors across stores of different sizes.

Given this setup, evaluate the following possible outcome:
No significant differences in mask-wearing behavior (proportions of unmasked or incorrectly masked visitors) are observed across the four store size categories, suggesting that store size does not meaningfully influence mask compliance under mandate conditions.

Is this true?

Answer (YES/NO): NO